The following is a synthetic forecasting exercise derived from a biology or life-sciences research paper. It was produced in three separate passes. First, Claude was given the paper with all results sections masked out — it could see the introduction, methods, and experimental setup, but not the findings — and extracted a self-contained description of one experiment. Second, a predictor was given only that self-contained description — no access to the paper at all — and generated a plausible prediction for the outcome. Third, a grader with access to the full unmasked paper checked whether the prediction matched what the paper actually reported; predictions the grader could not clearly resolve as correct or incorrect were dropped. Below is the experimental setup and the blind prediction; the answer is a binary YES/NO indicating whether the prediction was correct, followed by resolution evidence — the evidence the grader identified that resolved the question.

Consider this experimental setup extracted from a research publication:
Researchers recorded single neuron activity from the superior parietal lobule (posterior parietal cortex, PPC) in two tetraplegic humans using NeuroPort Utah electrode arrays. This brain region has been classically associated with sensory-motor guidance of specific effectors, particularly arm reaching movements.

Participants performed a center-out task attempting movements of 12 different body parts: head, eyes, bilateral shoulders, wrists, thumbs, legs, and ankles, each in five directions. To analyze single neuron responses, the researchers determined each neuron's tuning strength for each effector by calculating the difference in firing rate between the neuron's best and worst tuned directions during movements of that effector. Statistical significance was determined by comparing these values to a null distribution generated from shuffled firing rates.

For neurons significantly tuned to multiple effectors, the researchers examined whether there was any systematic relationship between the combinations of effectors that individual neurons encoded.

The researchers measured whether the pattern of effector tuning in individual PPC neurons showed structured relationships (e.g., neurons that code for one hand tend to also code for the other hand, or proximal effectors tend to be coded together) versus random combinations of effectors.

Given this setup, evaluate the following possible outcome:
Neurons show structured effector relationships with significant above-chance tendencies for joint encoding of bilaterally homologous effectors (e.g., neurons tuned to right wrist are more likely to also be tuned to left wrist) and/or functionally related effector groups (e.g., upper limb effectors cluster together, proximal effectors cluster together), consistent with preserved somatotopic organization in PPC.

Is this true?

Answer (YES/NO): NO